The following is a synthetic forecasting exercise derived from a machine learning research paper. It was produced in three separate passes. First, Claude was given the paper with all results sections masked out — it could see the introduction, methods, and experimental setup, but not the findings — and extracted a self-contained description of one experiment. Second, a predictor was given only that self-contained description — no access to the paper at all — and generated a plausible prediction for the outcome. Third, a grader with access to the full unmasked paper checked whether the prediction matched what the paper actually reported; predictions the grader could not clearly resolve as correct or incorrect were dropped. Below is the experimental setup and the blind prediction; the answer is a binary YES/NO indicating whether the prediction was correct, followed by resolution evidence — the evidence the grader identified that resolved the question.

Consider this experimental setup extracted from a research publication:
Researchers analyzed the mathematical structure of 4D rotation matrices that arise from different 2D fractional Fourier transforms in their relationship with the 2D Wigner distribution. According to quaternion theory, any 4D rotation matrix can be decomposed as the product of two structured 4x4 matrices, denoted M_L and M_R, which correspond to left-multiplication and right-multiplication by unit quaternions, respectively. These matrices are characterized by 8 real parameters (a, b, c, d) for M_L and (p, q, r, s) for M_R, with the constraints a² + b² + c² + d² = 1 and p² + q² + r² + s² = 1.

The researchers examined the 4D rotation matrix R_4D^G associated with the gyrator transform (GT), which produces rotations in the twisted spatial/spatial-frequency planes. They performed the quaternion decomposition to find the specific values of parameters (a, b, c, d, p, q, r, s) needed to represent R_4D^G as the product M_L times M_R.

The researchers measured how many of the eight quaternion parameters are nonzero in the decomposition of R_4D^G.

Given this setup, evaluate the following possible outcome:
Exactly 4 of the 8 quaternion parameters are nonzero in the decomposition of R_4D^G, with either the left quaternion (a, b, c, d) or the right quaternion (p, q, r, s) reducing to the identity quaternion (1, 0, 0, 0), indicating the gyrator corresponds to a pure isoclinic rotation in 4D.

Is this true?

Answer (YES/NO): NO